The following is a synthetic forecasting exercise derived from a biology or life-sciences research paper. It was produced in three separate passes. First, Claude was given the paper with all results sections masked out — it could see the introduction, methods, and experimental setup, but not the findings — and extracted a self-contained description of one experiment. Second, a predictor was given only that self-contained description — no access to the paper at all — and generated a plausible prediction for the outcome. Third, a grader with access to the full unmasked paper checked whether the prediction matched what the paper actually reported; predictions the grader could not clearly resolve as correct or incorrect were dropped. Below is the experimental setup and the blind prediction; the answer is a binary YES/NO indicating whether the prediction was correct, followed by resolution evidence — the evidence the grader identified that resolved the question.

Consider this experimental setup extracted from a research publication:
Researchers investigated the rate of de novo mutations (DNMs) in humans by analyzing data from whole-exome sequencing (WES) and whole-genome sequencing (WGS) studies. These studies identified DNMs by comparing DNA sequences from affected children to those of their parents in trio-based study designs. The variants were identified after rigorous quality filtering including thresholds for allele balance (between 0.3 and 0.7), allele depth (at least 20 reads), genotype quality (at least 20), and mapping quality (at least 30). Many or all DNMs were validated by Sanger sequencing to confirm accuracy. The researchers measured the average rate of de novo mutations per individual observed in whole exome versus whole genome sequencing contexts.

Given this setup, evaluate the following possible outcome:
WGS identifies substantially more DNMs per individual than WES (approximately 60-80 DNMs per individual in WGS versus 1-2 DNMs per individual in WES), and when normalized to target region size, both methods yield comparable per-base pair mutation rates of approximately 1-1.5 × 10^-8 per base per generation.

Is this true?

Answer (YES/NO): NO